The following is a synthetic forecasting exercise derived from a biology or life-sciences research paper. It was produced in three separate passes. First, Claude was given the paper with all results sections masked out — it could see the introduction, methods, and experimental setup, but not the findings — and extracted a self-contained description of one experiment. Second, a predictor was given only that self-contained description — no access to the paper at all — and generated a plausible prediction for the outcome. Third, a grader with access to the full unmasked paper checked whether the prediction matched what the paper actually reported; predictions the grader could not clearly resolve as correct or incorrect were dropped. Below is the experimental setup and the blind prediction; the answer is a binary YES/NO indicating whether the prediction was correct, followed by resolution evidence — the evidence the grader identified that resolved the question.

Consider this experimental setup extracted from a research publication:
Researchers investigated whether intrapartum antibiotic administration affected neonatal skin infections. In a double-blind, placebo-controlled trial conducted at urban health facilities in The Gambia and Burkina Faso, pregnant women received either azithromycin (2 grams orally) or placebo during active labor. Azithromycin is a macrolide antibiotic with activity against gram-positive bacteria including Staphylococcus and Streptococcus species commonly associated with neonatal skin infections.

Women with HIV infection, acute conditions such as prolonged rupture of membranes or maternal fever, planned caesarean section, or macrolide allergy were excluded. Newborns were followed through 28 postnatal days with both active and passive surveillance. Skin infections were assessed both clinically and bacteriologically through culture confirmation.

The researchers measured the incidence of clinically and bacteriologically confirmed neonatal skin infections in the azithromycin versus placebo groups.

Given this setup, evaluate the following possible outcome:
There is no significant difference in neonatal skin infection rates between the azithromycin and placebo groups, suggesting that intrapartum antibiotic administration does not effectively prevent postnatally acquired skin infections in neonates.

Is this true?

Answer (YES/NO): NO